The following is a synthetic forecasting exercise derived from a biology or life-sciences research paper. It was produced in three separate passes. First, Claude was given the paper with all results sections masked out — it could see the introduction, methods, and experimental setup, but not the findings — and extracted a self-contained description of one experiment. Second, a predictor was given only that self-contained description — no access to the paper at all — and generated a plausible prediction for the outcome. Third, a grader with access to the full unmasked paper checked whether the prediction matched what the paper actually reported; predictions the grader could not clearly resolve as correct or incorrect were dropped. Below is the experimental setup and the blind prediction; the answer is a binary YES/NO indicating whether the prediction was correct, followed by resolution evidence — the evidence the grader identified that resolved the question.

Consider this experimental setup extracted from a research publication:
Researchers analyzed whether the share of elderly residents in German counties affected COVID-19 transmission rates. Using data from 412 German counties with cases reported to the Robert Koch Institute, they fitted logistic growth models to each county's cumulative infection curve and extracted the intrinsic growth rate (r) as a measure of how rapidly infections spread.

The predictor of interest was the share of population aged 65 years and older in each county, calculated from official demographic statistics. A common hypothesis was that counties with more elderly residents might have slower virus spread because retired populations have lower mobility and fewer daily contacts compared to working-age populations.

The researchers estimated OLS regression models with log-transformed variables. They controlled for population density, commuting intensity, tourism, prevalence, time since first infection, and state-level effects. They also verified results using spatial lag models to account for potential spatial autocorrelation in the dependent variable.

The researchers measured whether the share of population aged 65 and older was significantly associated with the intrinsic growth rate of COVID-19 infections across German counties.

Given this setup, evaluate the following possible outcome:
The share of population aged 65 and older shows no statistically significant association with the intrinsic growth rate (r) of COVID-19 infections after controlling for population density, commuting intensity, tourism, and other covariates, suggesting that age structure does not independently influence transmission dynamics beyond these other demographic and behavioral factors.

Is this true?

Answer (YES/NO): NO